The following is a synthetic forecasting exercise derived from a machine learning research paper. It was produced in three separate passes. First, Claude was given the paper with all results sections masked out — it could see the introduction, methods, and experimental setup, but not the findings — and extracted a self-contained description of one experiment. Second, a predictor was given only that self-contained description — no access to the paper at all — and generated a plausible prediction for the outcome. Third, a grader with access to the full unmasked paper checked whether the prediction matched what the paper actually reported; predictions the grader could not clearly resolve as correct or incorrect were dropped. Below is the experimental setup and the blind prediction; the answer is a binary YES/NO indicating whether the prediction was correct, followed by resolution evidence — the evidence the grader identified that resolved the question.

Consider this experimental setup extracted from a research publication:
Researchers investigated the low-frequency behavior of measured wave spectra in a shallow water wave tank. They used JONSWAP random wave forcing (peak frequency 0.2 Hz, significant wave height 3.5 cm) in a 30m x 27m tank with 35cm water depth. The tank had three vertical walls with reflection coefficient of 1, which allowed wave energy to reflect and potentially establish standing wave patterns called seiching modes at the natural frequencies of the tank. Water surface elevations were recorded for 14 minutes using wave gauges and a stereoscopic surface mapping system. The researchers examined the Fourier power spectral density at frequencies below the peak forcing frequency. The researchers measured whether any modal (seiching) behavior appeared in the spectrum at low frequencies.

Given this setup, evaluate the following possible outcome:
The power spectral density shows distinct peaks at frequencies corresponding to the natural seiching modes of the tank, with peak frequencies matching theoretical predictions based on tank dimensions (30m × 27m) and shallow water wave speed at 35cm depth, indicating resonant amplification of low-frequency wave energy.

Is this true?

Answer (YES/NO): YES